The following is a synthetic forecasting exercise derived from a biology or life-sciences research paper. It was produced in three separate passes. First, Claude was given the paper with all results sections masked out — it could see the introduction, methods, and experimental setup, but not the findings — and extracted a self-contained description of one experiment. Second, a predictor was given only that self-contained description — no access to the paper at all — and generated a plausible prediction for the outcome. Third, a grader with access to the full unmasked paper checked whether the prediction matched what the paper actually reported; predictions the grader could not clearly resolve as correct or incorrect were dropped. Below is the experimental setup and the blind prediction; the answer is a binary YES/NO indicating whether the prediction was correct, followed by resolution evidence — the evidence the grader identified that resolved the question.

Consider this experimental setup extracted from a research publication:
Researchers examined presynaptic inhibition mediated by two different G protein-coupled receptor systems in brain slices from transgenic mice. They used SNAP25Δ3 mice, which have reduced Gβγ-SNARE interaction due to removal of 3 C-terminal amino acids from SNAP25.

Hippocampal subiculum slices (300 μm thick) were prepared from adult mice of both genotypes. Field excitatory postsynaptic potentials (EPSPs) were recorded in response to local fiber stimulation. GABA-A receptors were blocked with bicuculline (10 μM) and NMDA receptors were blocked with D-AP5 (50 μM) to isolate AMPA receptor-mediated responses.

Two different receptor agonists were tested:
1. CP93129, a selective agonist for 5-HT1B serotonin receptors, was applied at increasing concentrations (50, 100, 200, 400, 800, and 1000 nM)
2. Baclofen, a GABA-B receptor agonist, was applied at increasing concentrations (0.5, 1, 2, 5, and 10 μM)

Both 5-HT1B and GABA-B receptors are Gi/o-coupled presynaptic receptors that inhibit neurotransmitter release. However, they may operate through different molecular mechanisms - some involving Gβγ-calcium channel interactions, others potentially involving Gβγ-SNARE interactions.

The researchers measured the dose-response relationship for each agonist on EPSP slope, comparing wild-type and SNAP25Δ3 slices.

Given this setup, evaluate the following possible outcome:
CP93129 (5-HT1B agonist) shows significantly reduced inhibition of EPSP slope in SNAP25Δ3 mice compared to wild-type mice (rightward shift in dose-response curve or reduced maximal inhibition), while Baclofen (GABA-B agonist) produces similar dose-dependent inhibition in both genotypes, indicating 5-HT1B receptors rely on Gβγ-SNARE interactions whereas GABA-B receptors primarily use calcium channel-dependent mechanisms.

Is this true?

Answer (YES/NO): YES